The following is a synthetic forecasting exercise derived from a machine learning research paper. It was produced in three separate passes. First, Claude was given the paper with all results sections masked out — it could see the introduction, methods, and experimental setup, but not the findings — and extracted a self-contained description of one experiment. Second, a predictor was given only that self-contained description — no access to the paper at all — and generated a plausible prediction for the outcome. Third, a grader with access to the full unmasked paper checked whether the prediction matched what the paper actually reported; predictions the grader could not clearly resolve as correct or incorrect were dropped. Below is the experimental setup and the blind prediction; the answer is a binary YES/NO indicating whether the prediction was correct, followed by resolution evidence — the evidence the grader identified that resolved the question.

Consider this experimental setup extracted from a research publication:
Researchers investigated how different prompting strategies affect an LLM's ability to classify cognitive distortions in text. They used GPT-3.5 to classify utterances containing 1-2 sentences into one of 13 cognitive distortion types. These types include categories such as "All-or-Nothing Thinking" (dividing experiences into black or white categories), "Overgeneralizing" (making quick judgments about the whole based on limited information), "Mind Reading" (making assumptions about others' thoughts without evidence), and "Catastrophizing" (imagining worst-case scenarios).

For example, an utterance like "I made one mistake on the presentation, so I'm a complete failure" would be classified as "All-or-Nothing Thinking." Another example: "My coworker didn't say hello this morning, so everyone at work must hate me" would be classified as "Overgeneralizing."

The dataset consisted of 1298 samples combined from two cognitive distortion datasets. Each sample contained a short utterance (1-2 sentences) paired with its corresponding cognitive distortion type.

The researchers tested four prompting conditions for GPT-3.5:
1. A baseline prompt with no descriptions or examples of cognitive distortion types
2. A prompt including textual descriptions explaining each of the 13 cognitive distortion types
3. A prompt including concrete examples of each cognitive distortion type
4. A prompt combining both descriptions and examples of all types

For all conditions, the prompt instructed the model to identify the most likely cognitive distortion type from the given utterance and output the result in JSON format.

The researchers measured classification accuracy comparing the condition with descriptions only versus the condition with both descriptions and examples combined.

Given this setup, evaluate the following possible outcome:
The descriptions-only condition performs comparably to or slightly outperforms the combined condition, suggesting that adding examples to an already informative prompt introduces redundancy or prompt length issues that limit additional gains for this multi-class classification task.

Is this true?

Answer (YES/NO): YES